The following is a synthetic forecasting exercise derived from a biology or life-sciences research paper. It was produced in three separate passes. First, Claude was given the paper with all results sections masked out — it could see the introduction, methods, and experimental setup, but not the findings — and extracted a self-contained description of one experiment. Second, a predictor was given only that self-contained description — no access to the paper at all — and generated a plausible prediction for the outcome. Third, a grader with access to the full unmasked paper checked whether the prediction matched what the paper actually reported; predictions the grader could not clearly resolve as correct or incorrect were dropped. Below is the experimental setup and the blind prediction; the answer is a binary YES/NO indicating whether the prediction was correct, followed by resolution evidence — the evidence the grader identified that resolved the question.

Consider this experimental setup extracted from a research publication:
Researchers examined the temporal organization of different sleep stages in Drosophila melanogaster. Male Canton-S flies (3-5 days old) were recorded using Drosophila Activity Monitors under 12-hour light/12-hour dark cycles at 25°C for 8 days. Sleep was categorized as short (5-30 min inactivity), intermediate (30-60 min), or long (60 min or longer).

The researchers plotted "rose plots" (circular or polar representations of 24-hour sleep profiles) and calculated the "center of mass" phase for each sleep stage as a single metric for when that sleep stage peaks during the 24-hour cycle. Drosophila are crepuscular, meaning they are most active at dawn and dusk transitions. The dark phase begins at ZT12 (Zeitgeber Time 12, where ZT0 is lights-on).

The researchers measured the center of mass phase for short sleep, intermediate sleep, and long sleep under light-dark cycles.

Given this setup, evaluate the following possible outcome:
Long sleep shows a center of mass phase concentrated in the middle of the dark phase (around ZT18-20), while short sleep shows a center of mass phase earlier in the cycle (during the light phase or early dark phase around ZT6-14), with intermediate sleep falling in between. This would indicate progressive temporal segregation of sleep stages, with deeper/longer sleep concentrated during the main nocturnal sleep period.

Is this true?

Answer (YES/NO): NO